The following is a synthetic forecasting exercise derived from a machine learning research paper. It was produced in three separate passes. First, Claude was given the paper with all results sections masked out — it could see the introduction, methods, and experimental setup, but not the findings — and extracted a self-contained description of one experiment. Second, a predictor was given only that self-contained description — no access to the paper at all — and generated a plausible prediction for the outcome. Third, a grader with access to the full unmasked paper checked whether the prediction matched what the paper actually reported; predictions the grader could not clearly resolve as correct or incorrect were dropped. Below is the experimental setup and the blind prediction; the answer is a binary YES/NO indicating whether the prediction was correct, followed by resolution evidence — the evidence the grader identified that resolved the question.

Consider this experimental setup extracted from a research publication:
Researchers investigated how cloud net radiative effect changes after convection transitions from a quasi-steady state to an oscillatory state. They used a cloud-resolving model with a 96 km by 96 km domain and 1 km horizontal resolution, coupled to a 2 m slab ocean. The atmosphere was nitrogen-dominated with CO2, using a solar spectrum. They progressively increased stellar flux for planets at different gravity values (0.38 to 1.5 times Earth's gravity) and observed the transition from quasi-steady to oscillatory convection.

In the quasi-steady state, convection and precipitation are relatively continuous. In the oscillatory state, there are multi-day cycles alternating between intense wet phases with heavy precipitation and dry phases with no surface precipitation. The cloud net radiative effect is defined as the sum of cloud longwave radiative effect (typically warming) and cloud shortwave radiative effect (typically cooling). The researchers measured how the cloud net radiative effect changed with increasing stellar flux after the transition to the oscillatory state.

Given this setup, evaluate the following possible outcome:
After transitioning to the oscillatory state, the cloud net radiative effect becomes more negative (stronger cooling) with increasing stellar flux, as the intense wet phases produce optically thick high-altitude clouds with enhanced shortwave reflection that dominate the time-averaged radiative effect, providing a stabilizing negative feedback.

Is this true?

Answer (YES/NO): NO